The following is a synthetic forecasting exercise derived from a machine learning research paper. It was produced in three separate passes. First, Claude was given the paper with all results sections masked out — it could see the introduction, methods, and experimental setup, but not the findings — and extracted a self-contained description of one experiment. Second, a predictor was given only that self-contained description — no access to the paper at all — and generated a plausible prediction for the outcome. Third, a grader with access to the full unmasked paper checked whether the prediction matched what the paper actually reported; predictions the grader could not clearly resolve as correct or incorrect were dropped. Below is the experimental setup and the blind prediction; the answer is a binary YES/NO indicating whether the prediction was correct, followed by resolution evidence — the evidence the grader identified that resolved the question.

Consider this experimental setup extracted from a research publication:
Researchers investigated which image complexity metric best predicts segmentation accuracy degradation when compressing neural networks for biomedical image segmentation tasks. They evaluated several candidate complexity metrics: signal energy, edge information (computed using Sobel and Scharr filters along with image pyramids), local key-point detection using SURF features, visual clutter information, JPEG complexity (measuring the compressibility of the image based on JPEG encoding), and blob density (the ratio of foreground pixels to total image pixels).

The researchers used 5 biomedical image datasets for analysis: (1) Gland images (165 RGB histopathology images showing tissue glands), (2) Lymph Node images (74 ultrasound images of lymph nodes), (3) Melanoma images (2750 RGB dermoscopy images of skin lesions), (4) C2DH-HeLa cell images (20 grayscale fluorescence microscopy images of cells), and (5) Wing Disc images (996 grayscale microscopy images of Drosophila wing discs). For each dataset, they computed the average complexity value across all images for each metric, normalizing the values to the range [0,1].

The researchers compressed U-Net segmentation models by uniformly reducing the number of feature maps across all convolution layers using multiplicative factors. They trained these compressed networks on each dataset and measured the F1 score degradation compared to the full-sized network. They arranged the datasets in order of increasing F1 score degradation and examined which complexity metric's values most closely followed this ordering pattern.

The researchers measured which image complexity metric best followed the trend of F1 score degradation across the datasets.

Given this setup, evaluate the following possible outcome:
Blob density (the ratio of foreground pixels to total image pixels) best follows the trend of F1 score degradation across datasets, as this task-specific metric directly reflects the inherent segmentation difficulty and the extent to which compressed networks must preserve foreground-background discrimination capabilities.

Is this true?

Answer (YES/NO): NO